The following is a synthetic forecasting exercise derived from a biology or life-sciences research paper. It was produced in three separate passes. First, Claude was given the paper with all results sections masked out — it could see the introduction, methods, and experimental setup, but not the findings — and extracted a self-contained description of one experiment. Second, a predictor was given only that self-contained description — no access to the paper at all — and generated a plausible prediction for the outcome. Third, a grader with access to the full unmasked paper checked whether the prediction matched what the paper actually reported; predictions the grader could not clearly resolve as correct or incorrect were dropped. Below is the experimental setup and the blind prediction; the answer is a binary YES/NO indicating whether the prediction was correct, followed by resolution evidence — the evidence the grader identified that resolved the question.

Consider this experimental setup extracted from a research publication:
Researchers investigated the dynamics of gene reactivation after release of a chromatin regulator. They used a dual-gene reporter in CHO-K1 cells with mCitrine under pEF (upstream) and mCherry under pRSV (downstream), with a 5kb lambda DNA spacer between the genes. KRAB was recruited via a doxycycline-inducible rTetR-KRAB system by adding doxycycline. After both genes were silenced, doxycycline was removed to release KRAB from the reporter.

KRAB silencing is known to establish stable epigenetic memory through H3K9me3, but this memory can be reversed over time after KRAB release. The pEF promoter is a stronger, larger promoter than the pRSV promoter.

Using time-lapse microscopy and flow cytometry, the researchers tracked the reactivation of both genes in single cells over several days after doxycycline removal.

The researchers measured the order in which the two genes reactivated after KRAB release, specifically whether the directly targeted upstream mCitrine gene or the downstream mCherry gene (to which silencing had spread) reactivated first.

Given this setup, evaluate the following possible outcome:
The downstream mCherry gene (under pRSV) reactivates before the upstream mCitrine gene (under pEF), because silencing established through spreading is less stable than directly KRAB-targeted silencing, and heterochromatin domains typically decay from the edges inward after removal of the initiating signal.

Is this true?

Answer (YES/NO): NO